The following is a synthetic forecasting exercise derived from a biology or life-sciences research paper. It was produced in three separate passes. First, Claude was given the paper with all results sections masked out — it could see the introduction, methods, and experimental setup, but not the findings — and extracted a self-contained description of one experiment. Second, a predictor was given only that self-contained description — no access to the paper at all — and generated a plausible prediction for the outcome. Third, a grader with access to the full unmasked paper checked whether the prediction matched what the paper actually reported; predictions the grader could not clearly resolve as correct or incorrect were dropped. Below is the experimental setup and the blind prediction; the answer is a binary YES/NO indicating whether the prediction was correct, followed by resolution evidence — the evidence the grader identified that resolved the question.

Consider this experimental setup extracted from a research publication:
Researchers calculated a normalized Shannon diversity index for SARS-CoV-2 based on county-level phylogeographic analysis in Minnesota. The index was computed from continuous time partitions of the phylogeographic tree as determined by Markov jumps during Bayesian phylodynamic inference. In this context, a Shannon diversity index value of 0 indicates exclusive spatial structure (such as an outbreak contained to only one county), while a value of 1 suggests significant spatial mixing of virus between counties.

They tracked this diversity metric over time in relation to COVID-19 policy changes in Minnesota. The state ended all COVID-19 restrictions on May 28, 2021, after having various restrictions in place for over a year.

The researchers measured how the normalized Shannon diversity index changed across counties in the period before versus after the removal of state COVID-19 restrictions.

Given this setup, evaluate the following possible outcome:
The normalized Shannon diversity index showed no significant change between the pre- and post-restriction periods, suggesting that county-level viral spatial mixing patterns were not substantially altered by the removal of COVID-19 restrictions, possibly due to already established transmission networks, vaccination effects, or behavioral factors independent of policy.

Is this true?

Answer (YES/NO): NO